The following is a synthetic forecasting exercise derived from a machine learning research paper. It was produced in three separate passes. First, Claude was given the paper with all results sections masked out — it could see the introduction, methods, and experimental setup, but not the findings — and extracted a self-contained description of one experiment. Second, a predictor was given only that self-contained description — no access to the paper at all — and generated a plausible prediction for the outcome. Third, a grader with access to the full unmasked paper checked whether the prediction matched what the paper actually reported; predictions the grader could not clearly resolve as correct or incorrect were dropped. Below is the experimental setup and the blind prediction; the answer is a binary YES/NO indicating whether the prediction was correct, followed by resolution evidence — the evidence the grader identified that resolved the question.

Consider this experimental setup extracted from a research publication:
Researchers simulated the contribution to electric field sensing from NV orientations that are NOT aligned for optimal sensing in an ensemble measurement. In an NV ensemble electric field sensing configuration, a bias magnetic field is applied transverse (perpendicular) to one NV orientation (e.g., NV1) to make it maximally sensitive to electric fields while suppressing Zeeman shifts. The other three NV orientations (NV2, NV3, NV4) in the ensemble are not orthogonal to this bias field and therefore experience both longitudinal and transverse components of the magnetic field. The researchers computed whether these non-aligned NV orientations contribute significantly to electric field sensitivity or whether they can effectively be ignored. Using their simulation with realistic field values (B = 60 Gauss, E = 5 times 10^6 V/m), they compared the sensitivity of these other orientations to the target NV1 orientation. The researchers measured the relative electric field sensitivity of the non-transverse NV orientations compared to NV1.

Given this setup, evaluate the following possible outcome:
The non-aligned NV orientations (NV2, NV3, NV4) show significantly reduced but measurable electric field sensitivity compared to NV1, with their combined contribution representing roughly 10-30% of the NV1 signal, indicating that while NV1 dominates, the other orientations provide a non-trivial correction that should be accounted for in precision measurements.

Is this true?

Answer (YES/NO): NO